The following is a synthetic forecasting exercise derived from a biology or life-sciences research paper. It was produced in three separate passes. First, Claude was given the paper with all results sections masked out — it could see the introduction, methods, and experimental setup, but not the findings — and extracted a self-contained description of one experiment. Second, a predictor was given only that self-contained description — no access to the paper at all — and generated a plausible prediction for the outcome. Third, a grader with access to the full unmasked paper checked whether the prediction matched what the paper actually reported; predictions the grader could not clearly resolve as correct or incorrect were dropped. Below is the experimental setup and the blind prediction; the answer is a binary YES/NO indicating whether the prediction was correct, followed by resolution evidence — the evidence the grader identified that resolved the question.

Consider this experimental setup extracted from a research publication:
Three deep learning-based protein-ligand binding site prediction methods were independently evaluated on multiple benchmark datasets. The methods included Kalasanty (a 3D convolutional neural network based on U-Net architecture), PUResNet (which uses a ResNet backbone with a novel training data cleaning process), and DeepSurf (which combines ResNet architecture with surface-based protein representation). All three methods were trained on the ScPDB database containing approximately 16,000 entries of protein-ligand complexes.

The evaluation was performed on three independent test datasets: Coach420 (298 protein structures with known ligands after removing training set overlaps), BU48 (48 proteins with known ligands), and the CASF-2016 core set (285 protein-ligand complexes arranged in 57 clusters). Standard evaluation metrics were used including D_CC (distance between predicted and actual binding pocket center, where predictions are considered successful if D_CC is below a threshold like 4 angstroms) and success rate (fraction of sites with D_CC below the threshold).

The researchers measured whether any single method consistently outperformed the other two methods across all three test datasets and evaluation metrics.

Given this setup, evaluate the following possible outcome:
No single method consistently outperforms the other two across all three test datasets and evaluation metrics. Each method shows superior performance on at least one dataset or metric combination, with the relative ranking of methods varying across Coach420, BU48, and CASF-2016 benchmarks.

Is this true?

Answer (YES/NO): YES